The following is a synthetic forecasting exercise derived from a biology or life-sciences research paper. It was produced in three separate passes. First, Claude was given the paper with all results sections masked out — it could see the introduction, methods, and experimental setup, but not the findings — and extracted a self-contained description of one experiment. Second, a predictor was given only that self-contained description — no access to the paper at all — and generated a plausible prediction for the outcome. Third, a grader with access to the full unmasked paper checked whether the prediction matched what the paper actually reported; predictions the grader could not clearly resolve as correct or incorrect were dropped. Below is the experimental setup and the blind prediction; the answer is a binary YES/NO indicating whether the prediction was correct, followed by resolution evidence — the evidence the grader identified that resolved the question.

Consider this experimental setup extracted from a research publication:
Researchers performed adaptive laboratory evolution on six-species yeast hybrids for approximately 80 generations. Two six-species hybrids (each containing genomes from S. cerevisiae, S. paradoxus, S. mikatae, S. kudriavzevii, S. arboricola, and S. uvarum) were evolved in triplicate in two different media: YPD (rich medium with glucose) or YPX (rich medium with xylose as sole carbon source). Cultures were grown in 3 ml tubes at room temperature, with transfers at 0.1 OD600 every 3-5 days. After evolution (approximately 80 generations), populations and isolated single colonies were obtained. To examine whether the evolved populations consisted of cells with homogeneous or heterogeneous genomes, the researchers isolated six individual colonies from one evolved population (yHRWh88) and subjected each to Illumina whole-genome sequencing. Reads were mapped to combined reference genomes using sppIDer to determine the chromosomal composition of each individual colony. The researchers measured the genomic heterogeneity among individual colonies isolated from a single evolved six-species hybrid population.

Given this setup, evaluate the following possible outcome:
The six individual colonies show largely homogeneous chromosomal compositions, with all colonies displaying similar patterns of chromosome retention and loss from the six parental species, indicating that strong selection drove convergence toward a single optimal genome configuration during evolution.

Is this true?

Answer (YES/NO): NO